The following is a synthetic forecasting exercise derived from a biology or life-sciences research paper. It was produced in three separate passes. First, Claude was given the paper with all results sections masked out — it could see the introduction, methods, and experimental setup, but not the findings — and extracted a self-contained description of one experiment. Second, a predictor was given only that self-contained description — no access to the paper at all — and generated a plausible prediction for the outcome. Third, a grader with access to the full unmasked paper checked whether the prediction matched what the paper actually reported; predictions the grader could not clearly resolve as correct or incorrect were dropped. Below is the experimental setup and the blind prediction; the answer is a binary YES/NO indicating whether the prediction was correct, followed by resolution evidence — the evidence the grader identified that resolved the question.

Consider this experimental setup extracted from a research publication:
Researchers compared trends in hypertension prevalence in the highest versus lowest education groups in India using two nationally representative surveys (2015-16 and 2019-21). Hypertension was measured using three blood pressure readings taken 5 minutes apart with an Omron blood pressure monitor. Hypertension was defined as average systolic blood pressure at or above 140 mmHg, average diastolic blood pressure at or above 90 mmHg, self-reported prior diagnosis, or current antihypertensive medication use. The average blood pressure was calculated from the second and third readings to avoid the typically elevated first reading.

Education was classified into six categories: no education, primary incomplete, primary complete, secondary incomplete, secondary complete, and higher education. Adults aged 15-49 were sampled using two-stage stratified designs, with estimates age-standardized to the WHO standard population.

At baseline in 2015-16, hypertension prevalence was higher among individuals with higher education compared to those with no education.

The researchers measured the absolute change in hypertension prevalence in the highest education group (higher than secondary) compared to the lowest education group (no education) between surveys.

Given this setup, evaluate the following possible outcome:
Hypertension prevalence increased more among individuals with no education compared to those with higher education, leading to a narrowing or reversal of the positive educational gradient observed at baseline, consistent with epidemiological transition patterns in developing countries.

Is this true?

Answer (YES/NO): YES